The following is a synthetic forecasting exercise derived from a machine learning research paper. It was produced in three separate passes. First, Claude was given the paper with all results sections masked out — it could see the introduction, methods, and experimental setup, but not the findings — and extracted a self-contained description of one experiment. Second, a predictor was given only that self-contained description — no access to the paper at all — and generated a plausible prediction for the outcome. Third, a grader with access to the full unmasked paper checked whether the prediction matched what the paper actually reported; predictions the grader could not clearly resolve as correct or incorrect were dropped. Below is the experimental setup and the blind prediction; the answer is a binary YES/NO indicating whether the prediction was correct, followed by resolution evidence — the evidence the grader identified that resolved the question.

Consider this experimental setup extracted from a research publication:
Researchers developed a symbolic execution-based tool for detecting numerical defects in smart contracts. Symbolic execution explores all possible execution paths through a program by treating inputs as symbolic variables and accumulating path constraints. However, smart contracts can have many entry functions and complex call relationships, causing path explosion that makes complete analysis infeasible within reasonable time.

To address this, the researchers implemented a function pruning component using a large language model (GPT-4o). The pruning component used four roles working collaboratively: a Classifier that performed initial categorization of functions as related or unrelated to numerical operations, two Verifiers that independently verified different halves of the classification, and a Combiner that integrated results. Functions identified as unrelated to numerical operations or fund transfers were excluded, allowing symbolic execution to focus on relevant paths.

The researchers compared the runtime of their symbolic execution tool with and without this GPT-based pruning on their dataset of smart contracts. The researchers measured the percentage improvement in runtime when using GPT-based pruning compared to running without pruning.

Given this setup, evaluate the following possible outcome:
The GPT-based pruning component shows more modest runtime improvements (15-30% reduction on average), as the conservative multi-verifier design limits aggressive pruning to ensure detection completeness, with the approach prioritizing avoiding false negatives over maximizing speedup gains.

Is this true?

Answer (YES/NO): YES